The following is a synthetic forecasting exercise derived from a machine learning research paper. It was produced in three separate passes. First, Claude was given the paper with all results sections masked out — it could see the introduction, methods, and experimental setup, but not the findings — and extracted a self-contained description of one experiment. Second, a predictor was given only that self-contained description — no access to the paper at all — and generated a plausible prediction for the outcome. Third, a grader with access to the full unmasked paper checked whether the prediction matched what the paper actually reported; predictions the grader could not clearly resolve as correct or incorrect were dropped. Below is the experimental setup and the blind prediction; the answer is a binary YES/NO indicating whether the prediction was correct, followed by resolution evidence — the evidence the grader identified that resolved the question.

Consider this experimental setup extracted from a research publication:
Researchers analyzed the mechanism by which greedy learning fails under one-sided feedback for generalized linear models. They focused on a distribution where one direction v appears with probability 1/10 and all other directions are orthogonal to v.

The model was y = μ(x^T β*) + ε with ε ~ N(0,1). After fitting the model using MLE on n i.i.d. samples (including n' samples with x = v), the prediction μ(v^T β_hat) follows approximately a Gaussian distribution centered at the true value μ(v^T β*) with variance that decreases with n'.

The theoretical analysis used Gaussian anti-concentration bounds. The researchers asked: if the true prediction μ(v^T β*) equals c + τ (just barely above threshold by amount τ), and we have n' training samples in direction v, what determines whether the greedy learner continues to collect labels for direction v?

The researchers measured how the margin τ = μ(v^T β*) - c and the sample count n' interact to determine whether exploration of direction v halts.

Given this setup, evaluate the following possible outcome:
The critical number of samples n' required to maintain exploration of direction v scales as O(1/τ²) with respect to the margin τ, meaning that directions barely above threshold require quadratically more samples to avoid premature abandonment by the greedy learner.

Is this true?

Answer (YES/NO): YES